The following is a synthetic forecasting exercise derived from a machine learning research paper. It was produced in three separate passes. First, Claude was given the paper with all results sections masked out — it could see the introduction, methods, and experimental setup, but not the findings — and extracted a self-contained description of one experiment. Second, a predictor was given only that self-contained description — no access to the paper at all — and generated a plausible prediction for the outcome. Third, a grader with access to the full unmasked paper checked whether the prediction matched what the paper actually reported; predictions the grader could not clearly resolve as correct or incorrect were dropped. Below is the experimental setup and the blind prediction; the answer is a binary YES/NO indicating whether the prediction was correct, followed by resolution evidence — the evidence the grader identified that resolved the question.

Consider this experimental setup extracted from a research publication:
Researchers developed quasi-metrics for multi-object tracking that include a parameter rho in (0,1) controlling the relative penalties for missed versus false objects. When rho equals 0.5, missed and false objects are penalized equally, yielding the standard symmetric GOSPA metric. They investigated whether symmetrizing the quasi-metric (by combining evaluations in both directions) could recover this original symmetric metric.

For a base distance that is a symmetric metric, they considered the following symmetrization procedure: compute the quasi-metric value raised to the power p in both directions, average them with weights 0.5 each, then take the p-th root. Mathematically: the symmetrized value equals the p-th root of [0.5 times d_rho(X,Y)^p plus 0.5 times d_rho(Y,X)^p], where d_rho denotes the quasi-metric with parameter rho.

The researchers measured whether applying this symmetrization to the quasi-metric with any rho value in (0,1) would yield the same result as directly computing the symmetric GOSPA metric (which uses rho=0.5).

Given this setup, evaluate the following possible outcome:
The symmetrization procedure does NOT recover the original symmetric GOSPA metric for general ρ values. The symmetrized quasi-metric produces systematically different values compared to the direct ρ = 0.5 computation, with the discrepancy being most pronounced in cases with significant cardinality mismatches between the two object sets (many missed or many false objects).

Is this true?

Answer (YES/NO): NO